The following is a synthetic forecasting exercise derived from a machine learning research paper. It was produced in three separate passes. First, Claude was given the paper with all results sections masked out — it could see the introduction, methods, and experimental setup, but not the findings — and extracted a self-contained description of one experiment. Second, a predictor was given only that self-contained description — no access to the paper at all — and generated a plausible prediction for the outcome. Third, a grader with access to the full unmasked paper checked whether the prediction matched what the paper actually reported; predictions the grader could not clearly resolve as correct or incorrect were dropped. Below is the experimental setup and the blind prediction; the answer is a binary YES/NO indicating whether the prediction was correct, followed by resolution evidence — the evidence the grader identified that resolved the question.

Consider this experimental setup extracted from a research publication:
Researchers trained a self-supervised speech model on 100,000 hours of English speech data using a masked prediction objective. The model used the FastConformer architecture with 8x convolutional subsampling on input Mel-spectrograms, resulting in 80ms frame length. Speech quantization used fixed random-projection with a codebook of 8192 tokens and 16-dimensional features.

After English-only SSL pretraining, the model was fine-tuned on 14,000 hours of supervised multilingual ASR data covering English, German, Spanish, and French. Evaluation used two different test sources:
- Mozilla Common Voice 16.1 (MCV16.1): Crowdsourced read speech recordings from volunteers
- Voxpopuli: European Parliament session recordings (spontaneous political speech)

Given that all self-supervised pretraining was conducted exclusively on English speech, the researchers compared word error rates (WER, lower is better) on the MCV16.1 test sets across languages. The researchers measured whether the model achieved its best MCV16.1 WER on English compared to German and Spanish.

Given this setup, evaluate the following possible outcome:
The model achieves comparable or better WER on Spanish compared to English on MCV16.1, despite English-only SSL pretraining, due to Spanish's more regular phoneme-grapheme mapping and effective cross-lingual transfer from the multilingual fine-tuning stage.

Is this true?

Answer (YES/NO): YES